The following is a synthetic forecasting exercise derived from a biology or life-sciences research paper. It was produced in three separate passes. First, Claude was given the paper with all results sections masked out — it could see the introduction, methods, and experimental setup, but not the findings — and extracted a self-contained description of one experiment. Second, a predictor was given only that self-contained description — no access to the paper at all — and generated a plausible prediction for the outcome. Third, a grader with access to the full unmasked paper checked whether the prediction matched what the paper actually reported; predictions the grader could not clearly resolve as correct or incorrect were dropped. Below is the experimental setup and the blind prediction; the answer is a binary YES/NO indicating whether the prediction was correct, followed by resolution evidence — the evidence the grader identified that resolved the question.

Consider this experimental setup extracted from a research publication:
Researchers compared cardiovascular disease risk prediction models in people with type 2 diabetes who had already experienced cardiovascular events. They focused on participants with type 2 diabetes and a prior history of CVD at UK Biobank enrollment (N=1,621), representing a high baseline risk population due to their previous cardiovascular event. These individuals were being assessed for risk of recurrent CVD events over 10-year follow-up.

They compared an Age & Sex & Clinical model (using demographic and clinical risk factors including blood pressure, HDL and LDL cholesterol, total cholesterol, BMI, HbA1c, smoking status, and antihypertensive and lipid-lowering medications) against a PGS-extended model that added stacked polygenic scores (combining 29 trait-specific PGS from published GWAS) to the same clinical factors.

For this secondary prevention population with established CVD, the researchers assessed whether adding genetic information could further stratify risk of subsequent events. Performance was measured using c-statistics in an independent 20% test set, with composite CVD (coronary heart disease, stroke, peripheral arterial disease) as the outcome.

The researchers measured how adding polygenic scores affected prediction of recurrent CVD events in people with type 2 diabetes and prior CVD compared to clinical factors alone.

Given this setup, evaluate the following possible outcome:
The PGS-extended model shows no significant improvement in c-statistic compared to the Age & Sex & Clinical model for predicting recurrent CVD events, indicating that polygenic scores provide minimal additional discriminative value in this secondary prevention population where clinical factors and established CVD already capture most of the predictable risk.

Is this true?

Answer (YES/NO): NO